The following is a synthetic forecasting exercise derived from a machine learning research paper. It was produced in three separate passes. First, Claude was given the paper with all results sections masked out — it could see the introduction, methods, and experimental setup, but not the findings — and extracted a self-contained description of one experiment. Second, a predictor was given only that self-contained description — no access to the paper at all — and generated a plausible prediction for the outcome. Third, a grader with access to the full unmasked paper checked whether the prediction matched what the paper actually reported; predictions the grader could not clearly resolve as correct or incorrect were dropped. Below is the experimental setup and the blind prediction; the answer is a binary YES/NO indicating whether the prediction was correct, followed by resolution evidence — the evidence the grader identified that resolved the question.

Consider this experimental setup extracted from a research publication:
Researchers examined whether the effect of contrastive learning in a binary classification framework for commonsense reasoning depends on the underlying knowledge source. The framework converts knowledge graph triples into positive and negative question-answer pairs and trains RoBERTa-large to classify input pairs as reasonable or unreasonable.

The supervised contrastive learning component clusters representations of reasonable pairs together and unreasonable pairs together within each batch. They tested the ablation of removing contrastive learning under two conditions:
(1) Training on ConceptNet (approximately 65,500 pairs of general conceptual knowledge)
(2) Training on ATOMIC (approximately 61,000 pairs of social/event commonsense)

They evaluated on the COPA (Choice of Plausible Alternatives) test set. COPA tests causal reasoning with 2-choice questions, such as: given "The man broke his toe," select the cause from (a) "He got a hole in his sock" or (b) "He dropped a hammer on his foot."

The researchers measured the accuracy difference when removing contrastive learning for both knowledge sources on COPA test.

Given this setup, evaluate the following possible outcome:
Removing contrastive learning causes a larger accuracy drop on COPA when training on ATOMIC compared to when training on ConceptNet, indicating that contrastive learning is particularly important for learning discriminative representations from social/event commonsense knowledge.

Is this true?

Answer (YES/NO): YES